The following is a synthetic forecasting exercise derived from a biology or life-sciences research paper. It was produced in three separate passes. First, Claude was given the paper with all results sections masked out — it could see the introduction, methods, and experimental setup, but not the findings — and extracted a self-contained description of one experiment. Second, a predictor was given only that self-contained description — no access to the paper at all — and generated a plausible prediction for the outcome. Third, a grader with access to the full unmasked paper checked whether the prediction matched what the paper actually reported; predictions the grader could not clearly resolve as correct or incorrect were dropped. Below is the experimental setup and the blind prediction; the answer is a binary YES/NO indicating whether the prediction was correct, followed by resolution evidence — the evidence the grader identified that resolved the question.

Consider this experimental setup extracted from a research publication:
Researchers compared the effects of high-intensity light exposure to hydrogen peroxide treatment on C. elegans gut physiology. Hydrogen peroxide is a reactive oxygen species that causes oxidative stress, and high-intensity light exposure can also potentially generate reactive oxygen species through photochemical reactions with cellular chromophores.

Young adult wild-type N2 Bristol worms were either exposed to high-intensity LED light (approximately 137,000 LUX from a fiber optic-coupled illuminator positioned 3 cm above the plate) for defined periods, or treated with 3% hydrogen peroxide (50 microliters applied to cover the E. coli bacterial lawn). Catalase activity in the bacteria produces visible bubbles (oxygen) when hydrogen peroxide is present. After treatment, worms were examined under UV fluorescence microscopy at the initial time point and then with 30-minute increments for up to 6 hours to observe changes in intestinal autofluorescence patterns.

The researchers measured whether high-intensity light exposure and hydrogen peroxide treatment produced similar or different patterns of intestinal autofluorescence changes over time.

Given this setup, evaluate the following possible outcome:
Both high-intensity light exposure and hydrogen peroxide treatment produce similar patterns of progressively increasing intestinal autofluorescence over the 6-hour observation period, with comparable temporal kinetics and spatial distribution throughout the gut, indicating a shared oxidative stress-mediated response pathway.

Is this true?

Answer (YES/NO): NO